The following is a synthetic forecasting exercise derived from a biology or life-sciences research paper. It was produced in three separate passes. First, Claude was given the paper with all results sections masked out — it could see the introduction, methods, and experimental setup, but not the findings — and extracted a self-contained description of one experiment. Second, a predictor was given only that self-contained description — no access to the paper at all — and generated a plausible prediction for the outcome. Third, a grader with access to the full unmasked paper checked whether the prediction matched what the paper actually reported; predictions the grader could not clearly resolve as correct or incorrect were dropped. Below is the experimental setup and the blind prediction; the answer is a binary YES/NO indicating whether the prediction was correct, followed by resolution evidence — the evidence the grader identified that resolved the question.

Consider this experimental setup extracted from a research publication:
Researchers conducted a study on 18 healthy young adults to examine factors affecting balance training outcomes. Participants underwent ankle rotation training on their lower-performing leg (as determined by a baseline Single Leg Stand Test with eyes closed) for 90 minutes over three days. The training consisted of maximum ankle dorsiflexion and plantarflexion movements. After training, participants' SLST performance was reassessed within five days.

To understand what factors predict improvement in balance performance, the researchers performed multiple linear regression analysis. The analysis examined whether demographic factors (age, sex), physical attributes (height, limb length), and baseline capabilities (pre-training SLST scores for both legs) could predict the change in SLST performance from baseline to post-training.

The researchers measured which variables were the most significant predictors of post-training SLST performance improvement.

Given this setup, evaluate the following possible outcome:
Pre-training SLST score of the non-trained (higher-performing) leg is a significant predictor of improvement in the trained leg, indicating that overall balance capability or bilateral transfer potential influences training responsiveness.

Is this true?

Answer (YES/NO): YES